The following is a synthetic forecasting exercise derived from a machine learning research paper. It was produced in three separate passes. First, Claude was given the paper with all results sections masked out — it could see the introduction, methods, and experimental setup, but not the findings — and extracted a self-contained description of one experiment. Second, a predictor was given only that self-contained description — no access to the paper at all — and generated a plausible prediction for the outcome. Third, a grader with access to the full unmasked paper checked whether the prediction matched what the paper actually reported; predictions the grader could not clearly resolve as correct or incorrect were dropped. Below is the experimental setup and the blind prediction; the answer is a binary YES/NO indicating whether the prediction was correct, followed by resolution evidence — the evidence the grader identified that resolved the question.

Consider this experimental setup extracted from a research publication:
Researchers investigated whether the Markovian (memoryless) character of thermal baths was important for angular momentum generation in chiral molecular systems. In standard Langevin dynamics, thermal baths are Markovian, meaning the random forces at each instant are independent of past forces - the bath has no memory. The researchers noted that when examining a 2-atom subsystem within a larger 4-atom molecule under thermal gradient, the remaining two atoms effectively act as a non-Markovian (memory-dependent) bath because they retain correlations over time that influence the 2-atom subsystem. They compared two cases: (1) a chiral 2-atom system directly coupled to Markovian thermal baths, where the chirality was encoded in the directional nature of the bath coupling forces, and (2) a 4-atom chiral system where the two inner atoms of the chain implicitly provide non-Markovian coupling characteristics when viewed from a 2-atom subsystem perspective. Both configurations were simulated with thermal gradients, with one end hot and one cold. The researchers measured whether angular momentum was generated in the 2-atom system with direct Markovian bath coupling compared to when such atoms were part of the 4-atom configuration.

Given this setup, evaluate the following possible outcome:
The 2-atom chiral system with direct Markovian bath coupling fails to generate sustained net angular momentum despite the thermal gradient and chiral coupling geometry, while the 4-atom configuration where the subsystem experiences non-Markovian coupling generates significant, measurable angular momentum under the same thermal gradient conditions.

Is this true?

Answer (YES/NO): YES